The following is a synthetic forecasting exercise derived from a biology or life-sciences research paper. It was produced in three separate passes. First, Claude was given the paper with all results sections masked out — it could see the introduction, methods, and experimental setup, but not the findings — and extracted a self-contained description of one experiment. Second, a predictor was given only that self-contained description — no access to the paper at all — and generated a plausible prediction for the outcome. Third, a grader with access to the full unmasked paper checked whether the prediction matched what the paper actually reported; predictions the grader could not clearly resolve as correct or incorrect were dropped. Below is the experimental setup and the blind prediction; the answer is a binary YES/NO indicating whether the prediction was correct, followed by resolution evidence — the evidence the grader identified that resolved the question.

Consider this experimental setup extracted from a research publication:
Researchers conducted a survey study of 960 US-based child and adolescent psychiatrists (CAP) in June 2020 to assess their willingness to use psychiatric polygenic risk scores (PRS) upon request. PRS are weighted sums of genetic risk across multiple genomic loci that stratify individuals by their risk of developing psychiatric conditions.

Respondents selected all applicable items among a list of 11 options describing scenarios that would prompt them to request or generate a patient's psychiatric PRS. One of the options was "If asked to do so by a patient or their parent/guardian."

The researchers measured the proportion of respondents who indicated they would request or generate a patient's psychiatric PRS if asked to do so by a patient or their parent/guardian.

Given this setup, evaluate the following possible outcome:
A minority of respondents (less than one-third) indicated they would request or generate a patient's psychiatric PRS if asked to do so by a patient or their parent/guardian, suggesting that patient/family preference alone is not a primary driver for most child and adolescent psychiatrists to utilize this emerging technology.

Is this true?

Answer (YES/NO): YES